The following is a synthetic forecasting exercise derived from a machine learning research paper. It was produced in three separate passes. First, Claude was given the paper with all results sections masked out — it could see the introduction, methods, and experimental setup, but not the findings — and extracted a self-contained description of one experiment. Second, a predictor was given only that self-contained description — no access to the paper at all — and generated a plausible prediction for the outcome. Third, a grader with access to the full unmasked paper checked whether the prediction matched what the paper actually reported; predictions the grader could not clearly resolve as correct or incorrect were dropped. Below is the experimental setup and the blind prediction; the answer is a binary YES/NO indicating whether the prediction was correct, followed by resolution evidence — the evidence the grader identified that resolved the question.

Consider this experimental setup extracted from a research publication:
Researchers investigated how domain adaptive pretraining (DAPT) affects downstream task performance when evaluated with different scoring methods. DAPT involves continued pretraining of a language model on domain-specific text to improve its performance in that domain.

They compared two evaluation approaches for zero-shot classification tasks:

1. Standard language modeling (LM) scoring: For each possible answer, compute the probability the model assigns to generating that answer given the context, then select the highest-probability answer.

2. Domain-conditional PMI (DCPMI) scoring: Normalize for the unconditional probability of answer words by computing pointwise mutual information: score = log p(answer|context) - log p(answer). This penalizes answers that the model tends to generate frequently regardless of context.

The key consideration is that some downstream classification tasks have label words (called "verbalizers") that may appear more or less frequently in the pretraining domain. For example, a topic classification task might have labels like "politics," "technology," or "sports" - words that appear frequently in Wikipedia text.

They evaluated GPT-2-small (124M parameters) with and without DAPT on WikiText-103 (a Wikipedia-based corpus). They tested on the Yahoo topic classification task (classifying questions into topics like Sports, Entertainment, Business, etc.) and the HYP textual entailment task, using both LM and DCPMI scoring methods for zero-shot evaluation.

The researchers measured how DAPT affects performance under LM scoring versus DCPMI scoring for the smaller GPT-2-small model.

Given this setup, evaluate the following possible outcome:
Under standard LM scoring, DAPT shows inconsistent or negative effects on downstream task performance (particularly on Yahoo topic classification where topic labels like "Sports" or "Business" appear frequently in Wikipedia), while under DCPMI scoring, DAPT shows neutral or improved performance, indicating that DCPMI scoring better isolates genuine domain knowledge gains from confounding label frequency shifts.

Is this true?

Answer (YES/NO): NO